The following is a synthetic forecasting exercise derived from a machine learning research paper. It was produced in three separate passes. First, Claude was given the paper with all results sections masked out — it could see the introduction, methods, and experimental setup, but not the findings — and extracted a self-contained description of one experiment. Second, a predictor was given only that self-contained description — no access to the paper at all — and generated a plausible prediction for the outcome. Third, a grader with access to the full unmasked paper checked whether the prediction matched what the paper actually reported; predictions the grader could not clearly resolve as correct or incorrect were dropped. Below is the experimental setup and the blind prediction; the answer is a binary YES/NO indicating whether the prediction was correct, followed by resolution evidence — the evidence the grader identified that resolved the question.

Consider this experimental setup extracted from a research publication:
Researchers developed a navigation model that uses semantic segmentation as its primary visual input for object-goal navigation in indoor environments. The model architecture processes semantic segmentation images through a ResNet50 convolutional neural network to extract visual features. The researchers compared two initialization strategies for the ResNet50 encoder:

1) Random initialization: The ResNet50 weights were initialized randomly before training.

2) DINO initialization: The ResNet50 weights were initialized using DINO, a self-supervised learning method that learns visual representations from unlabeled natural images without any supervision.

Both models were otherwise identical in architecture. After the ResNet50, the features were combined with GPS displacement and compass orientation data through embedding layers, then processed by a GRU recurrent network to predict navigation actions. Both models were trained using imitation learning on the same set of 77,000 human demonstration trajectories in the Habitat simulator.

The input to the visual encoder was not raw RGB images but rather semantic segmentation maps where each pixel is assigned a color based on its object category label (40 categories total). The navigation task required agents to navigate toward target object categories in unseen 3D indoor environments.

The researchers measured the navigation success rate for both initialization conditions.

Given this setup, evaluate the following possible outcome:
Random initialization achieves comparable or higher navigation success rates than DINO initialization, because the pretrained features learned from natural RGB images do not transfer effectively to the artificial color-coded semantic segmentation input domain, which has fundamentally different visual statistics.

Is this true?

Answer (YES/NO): NO